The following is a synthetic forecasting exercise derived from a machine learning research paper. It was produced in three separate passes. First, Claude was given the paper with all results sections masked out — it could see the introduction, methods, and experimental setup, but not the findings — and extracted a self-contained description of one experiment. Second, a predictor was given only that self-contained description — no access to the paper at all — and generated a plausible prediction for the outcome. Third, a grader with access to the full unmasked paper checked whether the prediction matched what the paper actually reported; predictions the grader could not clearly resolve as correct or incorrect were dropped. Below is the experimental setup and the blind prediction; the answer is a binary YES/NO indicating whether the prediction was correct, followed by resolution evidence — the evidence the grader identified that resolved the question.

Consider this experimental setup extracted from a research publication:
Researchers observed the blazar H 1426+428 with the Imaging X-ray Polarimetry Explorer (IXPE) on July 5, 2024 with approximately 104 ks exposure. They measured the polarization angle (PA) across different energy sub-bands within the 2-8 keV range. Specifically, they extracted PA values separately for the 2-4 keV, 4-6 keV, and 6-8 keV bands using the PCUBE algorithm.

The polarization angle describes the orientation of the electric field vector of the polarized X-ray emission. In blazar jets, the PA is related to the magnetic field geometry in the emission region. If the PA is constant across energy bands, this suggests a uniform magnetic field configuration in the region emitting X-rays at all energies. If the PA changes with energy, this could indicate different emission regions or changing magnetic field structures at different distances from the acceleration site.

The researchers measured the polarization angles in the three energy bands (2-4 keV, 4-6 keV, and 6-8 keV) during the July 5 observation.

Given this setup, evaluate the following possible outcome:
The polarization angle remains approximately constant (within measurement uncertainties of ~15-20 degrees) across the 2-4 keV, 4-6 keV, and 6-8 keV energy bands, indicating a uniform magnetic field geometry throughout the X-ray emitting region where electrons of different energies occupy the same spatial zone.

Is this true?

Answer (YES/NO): YES